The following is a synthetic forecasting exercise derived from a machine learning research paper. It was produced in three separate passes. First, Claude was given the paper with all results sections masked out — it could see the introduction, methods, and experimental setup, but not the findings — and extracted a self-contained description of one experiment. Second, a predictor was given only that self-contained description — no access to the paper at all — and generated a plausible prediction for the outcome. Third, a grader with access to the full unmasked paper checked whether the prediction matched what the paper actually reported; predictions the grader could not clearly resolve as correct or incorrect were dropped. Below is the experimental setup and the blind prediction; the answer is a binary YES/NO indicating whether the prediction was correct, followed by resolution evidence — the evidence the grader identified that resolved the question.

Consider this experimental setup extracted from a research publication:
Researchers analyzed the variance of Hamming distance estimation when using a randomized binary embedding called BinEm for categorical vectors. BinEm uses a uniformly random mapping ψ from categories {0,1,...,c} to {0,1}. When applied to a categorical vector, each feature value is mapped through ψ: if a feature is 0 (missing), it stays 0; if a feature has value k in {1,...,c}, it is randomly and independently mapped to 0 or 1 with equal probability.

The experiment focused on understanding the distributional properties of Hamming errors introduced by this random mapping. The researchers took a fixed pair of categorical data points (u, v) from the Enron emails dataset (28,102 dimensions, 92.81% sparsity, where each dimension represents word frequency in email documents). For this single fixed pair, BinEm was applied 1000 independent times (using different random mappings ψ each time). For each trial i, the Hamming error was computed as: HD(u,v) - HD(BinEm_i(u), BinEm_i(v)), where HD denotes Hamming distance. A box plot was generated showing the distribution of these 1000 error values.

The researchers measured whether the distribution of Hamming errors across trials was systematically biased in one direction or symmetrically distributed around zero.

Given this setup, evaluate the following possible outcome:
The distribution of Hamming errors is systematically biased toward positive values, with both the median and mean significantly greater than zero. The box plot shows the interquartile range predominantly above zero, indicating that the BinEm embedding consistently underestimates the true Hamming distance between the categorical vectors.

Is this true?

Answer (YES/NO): NO